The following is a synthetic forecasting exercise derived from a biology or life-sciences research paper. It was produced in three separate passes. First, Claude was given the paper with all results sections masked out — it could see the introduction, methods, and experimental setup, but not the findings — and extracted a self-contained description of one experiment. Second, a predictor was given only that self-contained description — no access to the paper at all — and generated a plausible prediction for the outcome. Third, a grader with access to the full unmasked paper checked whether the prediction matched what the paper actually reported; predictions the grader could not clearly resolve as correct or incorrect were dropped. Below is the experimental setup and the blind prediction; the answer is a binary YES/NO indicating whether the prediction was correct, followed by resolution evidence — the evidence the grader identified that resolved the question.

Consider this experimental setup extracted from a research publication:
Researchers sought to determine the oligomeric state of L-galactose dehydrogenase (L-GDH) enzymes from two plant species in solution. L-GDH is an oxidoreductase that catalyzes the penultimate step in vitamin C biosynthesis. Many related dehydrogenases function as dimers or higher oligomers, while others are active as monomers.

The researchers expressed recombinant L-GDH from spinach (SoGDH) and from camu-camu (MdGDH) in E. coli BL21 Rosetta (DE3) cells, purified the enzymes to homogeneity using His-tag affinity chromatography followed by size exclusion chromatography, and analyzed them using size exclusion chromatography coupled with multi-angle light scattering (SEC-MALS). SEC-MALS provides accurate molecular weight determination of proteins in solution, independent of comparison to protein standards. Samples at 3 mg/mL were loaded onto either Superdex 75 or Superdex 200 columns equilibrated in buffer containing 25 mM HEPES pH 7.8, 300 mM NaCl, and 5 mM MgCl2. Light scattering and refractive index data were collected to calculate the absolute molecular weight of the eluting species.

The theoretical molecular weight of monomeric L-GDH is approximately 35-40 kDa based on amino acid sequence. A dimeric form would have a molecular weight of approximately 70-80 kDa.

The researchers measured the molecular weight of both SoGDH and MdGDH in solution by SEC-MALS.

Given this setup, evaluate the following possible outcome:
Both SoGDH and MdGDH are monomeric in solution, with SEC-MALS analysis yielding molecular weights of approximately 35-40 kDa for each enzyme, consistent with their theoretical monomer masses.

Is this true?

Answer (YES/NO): YES